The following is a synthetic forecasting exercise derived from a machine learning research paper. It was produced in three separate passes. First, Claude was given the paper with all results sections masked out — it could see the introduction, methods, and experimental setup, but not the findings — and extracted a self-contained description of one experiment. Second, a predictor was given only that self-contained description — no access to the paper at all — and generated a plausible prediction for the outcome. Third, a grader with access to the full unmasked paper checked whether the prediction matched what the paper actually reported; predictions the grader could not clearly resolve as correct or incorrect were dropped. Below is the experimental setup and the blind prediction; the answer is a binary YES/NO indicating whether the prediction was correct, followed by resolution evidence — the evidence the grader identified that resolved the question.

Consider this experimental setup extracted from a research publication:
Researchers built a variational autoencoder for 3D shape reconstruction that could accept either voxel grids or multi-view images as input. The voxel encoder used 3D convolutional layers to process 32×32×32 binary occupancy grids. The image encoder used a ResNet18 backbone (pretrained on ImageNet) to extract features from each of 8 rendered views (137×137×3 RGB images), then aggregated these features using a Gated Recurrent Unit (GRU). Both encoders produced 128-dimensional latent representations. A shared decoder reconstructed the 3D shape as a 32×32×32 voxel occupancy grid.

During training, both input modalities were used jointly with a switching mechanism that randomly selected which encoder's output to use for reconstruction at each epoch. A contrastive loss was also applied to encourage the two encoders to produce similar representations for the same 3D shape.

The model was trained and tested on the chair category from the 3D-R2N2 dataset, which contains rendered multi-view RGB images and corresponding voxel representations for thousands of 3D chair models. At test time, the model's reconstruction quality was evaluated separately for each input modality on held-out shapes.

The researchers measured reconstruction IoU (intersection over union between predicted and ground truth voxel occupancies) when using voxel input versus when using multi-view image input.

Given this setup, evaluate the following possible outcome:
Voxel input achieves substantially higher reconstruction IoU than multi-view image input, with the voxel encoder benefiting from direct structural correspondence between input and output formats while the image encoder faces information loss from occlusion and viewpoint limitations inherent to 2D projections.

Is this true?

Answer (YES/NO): YES